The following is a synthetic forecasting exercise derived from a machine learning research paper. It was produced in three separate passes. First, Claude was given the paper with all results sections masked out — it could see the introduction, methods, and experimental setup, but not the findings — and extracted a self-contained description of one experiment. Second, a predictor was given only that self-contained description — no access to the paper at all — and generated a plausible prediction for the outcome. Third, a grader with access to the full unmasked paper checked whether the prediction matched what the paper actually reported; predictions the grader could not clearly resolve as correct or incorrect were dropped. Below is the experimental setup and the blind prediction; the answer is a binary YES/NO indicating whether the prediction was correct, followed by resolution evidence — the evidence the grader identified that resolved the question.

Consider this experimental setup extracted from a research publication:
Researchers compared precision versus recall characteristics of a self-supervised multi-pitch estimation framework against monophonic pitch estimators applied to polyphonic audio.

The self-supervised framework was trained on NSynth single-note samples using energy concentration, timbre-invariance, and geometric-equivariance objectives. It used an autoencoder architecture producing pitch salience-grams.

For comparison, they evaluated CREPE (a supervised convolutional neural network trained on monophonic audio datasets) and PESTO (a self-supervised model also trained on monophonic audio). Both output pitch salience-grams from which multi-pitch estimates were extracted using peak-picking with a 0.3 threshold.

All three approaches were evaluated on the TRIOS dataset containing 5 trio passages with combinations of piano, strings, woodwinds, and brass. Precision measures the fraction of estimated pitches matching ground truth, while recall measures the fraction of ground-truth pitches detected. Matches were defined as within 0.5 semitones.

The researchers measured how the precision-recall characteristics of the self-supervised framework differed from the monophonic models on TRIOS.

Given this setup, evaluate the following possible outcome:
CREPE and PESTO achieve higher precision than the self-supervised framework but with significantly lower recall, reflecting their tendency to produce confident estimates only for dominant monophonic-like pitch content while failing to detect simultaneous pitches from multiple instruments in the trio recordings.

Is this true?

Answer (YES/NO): YES